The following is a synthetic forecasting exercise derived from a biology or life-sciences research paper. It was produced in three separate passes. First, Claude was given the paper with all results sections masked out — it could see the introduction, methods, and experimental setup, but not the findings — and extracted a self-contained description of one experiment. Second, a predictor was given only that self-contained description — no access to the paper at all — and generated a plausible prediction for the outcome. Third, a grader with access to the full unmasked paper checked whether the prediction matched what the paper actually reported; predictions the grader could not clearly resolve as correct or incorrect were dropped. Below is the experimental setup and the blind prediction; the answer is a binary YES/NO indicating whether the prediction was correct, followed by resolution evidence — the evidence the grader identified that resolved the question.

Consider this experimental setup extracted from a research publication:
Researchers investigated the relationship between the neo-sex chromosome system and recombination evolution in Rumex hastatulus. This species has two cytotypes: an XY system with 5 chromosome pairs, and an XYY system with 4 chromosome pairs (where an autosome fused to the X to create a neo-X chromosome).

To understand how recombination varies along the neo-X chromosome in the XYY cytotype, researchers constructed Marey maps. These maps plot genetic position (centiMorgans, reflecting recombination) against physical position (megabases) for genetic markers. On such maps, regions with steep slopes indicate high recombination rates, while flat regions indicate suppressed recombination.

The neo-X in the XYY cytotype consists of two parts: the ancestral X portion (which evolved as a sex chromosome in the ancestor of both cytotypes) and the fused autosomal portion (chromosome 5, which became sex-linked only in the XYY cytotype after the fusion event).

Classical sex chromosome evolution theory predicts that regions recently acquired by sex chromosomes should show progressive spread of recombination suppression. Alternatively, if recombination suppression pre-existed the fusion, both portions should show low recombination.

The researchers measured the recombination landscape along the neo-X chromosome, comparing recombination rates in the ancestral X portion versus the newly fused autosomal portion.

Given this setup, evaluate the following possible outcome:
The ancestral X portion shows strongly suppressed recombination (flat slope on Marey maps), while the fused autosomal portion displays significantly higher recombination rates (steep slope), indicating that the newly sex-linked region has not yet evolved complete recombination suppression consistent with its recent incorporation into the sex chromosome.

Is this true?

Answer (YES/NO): NO